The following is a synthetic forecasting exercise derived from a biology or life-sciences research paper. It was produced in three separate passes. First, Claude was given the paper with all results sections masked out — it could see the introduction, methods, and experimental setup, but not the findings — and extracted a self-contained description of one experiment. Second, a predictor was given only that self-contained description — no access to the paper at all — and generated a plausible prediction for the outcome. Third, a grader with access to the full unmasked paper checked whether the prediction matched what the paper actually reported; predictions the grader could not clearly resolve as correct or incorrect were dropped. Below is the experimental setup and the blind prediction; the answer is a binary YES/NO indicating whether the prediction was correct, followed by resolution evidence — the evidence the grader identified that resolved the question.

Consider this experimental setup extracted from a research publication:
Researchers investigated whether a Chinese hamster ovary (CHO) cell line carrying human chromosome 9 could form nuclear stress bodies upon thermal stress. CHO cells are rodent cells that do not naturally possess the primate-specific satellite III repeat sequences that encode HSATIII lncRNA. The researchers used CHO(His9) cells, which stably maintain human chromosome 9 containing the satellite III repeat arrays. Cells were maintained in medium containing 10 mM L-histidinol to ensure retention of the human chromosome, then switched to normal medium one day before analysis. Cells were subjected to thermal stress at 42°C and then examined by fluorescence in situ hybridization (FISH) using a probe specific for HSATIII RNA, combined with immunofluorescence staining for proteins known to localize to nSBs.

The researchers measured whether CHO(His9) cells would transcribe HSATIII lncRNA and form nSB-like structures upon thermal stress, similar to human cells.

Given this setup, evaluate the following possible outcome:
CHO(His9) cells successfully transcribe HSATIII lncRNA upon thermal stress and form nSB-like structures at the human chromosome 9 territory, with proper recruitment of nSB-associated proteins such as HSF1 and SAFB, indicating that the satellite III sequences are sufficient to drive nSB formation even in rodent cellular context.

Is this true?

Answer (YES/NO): NO